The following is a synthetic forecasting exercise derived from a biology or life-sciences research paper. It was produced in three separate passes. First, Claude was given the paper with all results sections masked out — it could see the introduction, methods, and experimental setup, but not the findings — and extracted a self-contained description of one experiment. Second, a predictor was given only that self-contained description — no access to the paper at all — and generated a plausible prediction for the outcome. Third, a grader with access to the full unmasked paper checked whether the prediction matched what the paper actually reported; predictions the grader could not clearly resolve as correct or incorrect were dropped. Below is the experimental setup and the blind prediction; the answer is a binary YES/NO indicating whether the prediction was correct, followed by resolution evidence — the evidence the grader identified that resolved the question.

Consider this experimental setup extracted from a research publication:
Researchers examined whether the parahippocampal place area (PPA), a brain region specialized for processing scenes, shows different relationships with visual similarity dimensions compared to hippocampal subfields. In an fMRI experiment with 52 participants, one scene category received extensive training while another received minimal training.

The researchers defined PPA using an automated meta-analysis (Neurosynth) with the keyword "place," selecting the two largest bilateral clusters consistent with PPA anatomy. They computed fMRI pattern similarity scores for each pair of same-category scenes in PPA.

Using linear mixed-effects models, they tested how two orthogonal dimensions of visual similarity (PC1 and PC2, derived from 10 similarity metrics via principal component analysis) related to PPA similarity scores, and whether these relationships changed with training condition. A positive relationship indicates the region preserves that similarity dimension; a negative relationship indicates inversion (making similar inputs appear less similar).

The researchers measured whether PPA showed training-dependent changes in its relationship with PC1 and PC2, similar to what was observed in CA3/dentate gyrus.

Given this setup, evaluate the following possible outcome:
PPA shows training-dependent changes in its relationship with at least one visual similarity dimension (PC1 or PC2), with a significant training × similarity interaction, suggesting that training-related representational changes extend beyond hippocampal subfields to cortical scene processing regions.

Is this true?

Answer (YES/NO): NO